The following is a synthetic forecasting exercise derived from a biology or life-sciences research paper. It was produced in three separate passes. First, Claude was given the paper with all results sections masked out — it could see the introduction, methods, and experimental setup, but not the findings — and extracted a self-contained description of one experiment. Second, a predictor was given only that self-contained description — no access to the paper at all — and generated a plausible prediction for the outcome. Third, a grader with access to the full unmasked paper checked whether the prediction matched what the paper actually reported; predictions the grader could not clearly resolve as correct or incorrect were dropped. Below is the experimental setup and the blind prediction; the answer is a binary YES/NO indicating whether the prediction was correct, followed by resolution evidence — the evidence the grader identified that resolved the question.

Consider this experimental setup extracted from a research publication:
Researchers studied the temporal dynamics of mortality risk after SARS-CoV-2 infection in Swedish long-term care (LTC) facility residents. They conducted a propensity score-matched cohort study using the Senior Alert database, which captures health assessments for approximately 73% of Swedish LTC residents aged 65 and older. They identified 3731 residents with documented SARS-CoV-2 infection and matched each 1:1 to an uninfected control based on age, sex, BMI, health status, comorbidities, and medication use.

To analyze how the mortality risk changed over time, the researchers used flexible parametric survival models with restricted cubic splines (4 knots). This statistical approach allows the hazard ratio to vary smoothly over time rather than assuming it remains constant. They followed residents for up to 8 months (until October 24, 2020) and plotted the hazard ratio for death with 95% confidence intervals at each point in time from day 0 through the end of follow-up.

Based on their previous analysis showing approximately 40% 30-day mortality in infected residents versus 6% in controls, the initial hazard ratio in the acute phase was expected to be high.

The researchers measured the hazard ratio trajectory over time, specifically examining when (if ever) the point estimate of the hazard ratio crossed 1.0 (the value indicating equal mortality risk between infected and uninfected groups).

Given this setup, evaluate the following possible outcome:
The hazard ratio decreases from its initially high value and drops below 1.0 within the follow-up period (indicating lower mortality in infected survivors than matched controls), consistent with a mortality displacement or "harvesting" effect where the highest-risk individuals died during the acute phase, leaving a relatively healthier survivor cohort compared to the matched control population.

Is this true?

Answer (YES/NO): YES